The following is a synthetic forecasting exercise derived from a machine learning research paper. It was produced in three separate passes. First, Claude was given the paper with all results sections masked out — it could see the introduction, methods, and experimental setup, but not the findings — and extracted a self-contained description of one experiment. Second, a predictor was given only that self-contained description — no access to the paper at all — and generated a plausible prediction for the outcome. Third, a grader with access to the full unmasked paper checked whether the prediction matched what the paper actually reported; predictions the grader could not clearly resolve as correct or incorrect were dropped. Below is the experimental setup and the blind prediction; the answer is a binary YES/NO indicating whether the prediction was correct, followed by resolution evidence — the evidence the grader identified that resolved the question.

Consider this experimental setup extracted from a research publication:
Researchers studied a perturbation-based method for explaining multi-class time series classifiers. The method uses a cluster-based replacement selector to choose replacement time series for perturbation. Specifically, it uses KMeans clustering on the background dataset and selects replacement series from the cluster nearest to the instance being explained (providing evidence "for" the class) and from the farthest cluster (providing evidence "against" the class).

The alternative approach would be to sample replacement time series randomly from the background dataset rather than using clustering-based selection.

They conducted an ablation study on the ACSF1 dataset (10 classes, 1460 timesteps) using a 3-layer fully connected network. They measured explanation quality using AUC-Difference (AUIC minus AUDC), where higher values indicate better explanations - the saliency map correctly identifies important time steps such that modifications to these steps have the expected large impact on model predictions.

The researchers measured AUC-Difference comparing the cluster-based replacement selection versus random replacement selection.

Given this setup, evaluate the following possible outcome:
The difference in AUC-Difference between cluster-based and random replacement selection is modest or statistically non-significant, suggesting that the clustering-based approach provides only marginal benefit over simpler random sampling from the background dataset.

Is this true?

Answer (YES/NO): NO